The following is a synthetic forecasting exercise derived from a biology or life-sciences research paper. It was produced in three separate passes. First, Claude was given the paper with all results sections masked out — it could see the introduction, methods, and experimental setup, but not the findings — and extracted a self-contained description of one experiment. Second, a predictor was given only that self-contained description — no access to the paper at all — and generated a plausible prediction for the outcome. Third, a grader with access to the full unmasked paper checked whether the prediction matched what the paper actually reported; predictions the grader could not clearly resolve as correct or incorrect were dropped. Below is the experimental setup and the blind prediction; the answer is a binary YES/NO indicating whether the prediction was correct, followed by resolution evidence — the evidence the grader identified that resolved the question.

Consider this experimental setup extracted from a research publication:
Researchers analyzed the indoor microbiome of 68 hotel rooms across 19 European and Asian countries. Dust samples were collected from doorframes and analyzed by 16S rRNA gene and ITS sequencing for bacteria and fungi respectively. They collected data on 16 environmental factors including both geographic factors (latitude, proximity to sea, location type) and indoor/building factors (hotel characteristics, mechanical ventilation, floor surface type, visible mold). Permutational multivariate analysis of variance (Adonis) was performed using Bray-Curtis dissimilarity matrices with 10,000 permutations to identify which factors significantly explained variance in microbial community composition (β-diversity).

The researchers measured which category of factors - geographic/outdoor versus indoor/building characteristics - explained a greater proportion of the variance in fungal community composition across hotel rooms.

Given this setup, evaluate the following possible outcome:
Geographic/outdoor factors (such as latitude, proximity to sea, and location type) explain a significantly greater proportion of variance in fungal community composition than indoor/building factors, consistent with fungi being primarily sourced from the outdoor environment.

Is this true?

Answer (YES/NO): YES